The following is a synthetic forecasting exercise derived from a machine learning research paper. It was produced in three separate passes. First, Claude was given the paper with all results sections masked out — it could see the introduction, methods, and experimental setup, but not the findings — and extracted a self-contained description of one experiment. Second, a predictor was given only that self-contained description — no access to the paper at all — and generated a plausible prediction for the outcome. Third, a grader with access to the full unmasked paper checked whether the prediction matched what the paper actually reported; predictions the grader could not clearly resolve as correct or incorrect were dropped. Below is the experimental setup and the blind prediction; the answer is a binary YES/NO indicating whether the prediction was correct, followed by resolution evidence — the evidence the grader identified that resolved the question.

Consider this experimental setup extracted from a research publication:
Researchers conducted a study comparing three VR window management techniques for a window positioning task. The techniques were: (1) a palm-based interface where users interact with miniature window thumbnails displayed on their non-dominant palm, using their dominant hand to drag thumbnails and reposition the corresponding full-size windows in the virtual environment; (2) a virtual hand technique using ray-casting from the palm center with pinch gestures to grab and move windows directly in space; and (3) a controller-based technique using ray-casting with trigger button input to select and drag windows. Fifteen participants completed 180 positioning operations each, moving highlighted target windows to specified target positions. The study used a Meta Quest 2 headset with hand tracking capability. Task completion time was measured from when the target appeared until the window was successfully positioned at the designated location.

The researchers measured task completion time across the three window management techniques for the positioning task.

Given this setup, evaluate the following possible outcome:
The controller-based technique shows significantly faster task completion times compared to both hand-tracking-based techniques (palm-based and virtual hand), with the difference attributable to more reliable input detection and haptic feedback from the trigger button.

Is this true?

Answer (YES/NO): NO